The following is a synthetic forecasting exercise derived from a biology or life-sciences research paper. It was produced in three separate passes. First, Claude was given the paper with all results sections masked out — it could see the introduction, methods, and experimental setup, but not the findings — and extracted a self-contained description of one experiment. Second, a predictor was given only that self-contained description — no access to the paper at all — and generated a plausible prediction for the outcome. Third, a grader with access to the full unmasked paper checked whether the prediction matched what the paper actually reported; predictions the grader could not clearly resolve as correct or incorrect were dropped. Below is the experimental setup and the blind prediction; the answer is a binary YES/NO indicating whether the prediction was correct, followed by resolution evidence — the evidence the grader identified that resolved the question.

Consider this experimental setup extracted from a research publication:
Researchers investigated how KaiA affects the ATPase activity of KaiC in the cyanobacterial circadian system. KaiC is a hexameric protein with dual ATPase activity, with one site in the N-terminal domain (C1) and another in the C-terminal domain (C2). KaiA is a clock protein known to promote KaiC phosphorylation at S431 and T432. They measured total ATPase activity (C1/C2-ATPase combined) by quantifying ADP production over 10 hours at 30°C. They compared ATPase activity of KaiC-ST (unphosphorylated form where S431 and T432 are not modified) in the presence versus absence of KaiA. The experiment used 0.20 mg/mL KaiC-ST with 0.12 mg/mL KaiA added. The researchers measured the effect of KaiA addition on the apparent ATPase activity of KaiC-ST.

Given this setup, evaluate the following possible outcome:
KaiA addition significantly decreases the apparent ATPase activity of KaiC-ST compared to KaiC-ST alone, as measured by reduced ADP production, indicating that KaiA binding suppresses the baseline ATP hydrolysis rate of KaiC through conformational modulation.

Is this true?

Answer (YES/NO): NO